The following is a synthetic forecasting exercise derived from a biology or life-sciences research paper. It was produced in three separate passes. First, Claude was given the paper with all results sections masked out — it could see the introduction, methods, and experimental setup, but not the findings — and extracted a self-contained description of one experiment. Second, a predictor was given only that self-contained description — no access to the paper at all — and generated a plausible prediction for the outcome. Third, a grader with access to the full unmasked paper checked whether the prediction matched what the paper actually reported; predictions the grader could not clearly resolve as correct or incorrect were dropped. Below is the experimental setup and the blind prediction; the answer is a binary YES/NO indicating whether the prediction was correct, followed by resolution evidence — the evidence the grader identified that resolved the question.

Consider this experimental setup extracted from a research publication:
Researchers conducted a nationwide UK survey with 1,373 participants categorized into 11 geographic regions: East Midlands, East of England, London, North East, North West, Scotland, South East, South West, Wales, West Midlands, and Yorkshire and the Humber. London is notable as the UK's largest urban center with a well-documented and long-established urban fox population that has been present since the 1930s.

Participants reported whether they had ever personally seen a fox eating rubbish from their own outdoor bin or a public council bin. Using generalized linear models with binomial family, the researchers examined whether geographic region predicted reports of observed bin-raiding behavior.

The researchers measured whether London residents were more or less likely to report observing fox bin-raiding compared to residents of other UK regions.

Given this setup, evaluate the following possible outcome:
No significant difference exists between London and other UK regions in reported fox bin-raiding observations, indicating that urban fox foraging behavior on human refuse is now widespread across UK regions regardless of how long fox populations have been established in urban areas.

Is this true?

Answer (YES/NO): NO